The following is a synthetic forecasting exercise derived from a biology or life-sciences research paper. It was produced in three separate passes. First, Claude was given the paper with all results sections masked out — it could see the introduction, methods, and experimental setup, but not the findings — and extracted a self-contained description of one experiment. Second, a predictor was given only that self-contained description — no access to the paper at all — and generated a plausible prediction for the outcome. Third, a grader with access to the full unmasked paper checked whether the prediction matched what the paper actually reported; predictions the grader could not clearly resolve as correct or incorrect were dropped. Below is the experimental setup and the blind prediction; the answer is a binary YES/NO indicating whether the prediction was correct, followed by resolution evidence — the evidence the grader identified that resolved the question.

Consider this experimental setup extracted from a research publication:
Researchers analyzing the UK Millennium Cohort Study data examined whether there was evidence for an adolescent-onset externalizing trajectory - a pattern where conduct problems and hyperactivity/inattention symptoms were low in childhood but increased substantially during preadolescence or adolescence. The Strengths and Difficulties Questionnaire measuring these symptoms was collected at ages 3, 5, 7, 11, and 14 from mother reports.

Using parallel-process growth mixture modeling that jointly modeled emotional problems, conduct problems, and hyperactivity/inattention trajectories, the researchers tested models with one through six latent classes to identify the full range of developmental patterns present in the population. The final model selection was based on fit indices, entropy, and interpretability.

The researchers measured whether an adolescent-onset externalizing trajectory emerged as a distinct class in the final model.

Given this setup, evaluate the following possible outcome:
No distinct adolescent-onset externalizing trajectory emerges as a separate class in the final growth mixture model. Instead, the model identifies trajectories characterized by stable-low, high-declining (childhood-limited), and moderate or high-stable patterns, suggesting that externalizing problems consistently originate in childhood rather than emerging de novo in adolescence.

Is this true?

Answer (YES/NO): YES